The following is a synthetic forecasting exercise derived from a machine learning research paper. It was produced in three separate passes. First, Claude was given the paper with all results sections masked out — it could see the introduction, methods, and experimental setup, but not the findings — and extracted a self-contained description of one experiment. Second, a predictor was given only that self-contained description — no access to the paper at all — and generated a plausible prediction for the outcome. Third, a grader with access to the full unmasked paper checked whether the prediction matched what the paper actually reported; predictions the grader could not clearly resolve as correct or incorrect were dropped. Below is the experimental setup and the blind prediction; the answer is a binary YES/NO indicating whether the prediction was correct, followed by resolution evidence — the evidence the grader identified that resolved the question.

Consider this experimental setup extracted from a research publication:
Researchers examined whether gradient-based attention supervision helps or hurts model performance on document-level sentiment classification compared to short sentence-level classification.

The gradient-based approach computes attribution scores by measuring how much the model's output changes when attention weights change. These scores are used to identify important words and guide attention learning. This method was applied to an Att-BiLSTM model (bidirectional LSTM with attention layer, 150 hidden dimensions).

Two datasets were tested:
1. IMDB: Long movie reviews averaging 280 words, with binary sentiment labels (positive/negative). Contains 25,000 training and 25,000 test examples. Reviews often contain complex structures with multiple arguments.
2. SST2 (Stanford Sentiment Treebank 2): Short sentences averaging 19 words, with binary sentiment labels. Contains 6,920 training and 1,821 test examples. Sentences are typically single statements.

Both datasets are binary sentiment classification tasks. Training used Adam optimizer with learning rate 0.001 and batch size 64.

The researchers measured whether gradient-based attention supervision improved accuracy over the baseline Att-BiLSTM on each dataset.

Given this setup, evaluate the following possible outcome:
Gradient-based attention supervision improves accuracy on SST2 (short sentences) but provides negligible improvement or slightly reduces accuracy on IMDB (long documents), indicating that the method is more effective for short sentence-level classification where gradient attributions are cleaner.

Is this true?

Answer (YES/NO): YES